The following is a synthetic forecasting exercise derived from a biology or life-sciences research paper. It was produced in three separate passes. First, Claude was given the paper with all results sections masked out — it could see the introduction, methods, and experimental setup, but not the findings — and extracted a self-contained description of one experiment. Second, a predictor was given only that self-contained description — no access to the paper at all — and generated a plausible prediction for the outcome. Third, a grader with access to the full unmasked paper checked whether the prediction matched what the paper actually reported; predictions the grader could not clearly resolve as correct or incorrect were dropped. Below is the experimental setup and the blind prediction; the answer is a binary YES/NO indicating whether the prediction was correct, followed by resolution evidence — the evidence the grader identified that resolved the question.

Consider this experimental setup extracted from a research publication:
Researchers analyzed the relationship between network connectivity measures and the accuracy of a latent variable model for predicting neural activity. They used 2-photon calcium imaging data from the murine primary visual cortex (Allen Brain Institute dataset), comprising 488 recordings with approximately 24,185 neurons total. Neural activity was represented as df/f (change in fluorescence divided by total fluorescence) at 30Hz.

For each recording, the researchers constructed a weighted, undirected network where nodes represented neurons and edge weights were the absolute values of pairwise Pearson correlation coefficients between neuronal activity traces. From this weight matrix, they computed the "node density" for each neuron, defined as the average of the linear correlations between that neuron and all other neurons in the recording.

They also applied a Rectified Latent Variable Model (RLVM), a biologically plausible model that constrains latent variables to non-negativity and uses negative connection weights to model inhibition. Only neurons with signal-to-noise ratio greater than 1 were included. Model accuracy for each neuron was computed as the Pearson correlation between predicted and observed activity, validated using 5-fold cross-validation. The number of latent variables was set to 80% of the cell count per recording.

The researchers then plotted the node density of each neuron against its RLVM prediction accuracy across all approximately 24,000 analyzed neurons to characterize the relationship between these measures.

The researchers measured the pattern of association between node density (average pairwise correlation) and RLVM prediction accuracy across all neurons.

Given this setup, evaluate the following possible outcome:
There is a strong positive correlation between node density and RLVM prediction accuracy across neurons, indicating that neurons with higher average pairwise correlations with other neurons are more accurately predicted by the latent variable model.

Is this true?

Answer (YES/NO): YES